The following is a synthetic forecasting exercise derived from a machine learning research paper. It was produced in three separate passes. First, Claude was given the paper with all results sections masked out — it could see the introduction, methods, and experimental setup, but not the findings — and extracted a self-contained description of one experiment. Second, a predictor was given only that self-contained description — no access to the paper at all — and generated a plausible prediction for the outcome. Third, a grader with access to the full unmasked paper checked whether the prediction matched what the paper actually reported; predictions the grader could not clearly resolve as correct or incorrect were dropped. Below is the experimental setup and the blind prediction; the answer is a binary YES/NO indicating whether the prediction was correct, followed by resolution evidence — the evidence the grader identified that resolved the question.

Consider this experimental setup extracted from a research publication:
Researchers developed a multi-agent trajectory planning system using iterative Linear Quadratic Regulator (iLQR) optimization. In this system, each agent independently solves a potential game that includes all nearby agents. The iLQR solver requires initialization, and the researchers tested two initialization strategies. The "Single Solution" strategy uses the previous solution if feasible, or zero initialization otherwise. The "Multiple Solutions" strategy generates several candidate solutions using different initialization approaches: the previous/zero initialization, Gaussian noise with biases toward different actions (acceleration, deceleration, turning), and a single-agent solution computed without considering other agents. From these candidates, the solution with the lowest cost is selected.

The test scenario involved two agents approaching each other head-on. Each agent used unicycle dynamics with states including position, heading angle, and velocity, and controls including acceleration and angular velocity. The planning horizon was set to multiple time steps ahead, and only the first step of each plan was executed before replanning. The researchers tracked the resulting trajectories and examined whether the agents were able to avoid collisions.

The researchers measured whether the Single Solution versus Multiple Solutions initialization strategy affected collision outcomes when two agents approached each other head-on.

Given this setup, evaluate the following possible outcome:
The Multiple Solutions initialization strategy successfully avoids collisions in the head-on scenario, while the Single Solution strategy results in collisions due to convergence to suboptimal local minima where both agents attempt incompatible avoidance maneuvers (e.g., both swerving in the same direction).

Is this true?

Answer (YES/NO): YES